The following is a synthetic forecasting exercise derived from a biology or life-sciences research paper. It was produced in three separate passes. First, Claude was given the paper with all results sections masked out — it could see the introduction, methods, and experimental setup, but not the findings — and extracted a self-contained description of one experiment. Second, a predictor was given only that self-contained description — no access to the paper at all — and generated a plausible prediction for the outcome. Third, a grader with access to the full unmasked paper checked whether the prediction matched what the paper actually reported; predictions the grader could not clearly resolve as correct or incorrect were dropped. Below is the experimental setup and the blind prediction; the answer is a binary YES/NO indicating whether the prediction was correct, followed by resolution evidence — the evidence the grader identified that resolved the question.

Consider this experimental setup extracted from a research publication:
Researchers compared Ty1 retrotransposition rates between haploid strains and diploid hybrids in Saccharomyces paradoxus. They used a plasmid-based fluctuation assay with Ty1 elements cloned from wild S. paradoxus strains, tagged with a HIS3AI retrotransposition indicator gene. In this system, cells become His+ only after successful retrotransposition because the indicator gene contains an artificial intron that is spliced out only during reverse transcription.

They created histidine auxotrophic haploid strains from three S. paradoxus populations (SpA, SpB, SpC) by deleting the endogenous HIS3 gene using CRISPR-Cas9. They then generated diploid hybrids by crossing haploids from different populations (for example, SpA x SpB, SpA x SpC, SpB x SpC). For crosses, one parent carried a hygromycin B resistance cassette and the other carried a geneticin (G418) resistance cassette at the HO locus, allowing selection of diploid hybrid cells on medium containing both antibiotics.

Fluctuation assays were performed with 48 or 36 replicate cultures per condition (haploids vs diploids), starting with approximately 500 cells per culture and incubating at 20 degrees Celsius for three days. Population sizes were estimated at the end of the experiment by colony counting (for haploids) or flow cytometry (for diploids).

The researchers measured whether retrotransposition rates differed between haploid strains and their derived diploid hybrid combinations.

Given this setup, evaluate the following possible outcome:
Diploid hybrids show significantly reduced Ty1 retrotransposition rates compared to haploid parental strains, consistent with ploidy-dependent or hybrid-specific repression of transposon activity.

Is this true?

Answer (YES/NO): NO